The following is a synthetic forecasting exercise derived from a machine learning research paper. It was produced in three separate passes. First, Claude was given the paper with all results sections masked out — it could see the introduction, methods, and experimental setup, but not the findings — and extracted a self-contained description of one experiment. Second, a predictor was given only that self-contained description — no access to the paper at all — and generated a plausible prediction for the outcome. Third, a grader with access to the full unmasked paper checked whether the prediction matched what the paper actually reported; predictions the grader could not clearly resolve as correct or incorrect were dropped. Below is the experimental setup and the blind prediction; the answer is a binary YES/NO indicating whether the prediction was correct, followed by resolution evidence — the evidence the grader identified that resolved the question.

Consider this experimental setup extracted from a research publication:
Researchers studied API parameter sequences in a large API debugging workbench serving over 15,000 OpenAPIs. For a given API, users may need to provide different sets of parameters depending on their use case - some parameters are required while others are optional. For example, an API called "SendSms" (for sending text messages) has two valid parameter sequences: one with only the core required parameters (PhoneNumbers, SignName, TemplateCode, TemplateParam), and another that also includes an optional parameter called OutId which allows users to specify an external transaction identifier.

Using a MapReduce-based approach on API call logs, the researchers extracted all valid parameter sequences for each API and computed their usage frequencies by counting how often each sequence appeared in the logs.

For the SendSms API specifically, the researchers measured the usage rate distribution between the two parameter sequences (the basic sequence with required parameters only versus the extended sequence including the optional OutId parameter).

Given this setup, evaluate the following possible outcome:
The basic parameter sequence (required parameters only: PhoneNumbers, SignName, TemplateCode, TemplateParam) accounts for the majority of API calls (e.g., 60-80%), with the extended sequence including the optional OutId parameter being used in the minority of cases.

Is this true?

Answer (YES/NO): YES